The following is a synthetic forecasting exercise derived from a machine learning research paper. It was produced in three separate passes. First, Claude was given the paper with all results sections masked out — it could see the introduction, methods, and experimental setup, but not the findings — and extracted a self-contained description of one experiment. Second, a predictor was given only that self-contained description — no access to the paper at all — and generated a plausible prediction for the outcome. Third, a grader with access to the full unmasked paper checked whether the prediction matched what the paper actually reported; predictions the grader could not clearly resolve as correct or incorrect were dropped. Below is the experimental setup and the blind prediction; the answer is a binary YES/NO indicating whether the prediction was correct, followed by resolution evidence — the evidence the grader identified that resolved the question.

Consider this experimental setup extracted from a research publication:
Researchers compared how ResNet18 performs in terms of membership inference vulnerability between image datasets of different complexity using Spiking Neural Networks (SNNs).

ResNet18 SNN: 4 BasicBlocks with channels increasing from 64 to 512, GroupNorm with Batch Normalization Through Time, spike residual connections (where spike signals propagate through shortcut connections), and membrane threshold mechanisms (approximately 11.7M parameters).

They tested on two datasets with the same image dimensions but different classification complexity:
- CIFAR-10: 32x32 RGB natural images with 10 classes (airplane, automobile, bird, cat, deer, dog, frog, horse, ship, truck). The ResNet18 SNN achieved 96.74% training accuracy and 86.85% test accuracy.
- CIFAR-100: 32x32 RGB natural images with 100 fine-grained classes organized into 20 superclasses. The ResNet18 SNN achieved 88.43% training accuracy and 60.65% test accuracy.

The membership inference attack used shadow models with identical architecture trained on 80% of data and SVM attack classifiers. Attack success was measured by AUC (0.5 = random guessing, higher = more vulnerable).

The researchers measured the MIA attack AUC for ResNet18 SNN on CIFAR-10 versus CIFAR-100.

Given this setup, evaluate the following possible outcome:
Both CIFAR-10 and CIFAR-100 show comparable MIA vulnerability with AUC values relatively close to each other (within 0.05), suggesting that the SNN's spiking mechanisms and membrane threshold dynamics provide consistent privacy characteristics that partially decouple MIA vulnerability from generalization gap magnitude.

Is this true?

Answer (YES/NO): NO